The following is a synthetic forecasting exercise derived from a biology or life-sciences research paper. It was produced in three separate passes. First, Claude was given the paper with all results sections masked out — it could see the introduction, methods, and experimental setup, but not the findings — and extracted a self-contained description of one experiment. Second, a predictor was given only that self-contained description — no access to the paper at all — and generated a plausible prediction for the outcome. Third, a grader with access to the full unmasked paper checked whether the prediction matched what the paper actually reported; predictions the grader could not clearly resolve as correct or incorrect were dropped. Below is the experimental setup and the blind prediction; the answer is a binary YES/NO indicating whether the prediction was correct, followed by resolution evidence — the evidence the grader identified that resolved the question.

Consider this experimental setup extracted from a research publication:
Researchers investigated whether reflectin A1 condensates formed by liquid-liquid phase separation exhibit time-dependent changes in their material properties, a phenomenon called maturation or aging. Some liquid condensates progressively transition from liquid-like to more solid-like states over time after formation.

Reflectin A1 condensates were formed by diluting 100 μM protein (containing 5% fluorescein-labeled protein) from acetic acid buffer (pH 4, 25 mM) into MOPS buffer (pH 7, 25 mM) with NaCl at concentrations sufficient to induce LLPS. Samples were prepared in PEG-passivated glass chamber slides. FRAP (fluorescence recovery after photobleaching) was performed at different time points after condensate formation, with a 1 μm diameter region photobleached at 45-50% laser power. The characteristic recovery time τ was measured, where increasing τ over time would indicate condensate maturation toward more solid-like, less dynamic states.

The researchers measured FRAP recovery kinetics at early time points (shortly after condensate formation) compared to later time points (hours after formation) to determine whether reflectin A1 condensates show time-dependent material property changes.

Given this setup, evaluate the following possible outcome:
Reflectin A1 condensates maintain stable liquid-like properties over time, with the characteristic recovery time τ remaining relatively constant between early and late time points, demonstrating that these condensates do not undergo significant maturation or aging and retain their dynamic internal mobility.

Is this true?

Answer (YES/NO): NO